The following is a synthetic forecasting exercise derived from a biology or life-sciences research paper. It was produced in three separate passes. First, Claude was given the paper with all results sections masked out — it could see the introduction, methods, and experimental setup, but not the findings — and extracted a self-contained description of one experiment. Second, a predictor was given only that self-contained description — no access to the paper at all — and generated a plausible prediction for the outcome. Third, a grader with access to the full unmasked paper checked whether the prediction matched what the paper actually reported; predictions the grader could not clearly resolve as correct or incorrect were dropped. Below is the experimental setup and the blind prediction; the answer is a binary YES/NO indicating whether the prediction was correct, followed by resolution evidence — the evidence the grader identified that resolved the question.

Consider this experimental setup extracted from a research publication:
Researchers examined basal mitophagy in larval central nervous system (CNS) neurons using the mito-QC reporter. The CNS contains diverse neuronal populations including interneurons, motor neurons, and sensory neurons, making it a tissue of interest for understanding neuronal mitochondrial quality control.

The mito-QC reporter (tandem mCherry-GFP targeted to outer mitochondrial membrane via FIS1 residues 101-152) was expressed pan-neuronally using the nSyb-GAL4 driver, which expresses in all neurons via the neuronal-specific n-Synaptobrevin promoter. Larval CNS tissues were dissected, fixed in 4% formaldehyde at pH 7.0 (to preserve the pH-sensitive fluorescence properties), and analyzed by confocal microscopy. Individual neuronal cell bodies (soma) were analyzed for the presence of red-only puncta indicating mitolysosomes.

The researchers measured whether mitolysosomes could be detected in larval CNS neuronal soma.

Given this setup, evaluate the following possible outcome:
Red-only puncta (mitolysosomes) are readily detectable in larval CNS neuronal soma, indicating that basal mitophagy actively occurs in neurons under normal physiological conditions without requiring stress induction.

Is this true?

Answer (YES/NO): YES